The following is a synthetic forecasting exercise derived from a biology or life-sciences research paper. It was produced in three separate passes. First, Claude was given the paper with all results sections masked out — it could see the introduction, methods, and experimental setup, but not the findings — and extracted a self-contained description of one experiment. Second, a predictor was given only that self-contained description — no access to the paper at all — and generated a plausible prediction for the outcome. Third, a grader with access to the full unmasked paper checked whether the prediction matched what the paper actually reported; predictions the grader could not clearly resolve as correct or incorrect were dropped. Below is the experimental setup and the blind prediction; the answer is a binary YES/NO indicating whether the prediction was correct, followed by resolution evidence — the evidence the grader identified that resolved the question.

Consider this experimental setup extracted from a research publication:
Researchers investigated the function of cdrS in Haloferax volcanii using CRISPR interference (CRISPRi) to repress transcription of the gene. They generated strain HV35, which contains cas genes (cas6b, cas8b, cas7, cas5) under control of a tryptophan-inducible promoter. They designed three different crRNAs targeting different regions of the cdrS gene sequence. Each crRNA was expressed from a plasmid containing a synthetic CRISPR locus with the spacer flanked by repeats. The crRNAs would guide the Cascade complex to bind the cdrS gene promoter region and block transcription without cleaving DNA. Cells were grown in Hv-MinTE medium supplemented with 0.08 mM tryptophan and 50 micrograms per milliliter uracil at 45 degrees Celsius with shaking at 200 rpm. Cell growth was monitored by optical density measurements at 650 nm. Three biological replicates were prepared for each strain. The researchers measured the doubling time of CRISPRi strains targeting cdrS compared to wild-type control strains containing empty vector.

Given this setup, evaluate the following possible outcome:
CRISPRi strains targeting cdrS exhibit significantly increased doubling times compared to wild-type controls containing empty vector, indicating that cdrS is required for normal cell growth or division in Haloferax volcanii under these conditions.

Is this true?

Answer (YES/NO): YES